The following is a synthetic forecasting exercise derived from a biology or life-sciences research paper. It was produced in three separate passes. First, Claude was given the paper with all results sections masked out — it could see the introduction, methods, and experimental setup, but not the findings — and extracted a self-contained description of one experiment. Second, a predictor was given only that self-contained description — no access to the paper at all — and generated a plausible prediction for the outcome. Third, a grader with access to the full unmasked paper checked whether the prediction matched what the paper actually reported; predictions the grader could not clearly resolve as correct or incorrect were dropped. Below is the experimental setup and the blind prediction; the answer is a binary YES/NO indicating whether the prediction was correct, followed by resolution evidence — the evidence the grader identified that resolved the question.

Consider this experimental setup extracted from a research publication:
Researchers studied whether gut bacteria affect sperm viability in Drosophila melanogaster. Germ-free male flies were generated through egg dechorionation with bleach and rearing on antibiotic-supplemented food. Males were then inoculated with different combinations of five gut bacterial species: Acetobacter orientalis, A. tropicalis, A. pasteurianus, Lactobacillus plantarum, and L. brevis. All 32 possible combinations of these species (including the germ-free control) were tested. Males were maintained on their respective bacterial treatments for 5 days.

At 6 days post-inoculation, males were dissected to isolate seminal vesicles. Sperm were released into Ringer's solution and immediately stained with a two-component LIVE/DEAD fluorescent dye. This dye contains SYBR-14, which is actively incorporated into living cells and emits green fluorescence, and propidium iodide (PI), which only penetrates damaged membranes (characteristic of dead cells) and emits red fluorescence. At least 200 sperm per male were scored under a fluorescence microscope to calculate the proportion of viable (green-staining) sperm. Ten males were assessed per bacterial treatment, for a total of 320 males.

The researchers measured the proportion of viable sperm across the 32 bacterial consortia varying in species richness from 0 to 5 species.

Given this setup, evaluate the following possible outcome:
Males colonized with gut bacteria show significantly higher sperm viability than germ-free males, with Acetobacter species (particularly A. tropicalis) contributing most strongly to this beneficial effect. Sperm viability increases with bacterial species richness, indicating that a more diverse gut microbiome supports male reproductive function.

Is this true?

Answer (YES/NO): NO